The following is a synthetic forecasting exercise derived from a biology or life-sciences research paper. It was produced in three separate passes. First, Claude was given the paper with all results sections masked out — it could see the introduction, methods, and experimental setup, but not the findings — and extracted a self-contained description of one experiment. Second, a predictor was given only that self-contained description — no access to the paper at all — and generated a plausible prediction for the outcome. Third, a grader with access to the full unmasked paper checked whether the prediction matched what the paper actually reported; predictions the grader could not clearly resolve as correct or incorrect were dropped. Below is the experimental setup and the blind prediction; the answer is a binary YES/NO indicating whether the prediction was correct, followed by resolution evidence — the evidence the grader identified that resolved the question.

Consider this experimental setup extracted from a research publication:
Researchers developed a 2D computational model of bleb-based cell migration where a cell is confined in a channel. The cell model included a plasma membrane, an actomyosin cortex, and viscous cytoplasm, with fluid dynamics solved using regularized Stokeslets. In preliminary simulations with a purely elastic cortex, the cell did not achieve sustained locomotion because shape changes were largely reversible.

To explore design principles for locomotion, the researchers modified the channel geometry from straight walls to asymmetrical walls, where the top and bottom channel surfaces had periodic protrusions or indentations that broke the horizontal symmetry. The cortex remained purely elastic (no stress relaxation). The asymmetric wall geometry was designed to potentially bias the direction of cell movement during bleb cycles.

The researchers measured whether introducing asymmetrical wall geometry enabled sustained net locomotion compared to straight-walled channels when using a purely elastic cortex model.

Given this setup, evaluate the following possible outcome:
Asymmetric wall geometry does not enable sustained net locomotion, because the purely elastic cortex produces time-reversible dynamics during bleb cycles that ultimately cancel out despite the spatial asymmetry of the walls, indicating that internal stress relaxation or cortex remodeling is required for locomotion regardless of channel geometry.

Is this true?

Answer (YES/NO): YES